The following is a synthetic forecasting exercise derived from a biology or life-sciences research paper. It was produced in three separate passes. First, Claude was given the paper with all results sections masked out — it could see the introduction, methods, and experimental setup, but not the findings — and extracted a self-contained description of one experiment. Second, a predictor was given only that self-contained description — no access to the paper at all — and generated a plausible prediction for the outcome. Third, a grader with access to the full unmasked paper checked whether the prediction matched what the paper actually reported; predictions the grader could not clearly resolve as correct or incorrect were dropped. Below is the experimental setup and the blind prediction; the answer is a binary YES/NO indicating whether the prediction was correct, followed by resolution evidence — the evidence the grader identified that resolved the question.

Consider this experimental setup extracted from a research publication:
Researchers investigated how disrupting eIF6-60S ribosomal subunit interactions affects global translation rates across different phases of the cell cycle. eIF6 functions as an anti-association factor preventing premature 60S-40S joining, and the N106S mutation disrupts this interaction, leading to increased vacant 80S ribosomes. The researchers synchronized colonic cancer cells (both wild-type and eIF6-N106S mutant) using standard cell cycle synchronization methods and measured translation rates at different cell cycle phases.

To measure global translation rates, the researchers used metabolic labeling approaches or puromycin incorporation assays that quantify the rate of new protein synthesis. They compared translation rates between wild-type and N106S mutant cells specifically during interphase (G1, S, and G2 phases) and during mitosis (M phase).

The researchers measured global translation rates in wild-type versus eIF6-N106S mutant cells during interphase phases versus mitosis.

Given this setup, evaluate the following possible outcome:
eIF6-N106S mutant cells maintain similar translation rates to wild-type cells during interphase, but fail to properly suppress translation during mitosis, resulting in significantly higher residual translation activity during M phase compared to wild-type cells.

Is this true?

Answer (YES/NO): NO